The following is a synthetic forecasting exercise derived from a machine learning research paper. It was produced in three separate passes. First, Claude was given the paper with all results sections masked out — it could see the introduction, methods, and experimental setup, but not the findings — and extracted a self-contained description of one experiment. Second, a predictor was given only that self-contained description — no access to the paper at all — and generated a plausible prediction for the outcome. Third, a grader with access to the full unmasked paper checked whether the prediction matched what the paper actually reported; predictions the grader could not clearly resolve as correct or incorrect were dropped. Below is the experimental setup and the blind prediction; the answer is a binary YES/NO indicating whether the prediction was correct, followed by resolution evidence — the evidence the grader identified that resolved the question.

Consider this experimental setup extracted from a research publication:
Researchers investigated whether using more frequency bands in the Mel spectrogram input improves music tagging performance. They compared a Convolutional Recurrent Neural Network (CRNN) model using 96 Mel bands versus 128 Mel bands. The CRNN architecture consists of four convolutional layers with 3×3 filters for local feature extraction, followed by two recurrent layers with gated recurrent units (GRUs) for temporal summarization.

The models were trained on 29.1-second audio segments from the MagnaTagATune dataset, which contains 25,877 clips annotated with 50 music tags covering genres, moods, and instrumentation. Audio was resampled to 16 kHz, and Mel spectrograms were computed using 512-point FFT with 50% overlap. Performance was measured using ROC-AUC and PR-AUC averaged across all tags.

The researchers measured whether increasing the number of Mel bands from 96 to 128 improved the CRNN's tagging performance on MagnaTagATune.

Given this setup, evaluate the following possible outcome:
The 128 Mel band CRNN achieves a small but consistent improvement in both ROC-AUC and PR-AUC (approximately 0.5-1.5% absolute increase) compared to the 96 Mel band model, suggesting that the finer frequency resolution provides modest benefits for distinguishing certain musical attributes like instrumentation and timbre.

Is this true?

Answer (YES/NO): NO